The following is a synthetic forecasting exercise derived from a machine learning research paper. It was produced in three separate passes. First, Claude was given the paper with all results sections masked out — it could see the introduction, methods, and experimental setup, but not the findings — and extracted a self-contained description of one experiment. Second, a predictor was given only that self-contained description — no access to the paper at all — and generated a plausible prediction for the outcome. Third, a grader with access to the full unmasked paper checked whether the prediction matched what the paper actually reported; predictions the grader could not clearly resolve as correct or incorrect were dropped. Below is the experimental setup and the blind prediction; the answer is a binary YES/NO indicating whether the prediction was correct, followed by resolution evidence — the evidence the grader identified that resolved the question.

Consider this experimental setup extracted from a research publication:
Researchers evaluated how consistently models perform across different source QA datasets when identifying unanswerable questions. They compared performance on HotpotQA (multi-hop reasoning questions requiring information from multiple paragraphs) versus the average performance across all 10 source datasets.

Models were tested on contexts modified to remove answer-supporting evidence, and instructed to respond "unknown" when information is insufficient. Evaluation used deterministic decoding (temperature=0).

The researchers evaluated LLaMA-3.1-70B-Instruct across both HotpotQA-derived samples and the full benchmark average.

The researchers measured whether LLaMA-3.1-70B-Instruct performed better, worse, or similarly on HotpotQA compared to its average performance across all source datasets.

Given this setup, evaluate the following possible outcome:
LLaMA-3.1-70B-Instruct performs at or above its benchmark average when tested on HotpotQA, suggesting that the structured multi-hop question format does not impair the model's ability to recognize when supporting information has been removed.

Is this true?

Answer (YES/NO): YES